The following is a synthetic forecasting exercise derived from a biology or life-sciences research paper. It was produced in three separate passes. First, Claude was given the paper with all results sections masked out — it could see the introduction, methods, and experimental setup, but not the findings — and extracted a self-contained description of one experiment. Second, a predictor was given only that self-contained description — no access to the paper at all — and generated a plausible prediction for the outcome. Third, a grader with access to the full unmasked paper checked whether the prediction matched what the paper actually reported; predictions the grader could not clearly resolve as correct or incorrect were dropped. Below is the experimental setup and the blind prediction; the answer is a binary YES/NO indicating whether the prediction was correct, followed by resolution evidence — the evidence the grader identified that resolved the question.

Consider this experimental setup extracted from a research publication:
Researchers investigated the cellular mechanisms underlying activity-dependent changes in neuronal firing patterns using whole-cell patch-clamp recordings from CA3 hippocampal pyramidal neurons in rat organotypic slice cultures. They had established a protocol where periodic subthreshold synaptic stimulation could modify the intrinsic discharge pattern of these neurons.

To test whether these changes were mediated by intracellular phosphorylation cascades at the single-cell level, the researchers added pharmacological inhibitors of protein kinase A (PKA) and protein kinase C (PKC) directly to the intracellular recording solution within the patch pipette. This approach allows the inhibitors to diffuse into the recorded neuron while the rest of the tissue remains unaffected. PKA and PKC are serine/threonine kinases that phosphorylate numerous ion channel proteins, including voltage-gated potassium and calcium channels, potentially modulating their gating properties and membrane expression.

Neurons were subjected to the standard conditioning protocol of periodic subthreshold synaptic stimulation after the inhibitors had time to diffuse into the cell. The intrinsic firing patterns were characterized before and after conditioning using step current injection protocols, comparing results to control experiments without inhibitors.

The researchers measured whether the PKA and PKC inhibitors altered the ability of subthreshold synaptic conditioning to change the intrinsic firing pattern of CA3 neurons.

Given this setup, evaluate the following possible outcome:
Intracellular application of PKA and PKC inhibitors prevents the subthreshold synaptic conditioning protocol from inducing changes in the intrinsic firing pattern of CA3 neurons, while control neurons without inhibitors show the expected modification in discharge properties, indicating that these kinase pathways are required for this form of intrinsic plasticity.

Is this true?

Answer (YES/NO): YES